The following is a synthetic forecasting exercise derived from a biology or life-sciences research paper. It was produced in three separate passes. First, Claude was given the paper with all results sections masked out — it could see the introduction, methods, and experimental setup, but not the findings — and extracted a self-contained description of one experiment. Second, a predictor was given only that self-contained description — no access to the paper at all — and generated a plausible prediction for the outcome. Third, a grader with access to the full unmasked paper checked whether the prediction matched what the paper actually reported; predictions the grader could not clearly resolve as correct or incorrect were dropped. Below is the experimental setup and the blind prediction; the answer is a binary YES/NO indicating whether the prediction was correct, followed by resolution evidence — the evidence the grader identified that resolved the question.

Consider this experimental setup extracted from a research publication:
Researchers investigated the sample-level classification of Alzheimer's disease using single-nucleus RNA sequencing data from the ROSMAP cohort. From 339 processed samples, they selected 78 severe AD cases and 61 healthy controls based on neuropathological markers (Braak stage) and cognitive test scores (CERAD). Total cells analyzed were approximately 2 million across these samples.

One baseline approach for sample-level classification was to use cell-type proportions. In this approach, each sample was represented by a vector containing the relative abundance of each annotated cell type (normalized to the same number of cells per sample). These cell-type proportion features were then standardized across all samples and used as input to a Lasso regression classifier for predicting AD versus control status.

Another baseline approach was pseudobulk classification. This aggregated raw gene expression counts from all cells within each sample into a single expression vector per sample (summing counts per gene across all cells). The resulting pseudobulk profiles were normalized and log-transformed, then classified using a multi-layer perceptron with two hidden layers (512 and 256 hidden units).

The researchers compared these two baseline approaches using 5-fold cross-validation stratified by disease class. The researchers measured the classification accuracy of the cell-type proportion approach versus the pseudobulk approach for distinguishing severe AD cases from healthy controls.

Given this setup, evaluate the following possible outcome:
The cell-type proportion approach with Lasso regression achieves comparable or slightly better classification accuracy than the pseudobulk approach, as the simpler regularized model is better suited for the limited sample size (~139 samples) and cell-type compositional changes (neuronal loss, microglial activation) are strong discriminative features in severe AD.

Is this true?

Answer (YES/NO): NO